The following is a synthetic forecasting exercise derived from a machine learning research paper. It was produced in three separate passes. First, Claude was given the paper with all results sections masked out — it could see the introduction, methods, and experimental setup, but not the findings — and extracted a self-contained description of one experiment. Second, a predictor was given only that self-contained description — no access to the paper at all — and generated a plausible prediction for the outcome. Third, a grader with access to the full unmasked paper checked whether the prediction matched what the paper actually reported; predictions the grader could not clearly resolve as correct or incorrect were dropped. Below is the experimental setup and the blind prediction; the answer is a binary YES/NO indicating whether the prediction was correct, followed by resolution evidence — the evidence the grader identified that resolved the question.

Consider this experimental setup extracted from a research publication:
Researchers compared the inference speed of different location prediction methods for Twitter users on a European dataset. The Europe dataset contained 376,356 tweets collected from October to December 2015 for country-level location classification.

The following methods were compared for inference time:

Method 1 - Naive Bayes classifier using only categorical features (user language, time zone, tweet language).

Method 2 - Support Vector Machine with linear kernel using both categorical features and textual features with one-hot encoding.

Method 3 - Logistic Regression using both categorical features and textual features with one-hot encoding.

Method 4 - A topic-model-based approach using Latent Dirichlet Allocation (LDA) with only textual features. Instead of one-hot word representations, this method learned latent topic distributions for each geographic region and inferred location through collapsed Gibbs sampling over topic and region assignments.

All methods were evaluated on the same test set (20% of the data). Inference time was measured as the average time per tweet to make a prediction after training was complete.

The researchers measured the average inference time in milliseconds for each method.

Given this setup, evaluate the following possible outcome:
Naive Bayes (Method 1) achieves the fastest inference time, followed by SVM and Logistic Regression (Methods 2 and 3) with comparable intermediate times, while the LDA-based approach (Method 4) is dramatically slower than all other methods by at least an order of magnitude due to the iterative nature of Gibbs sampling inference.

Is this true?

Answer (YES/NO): NO